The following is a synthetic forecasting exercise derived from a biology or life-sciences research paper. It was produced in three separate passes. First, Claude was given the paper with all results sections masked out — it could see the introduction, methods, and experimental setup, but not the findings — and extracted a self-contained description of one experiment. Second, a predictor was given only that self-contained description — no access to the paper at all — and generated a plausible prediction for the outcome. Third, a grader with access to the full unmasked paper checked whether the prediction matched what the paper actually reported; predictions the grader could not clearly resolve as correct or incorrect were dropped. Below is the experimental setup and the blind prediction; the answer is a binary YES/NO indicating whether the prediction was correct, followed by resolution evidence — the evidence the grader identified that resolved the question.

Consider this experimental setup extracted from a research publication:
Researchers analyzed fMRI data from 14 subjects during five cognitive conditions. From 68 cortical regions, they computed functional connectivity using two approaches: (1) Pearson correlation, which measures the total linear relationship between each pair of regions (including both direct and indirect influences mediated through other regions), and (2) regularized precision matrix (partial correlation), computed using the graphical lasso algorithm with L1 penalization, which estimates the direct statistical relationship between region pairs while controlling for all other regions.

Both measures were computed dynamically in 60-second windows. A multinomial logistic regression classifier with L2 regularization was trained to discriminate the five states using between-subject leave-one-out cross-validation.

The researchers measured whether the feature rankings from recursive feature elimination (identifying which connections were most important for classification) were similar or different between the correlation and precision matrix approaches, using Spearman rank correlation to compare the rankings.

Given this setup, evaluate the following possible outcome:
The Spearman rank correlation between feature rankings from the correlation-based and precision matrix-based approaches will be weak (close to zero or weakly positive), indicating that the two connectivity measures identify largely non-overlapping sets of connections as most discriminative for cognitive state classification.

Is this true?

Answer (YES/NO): YES